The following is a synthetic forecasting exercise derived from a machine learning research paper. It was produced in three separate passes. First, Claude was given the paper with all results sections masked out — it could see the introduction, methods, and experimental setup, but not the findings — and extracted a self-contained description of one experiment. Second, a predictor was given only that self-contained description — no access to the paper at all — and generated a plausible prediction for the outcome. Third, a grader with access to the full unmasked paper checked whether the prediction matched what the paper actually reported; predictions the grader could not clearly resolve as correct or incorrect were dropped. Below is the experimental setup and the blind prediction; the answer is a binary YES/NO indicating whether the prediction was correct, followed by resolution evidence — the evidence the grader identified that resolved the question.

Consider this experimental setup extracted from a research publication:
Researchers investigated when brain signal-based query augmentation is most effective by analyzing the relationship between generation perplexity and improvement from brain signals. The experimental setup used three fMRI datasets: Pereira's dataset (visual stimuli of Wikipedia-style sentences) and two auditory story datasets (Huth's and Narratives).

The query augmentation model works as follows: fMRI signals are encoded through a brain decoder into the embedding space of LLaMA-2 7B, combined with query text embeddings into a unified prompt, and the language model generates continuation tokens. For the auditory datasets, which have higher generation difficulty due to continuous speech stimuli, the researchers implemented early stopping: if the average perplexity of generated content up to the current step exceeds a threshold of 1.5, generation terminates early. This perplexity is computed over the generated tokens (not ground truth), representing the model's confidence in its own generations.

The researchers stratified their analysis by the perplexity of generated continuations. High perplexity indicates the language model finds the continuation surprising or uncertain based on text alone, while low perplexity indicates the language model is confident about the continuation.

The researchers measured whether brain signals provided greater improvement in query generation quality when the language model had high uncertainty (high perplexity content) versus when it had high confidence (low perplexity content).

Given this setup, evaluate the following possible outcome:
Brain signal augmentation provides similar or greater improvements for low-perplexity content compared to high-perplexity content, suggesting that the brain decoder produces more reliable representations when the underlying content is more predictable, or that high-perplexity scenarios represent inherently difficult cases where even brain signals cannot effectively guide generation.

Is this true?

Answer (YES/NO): NO